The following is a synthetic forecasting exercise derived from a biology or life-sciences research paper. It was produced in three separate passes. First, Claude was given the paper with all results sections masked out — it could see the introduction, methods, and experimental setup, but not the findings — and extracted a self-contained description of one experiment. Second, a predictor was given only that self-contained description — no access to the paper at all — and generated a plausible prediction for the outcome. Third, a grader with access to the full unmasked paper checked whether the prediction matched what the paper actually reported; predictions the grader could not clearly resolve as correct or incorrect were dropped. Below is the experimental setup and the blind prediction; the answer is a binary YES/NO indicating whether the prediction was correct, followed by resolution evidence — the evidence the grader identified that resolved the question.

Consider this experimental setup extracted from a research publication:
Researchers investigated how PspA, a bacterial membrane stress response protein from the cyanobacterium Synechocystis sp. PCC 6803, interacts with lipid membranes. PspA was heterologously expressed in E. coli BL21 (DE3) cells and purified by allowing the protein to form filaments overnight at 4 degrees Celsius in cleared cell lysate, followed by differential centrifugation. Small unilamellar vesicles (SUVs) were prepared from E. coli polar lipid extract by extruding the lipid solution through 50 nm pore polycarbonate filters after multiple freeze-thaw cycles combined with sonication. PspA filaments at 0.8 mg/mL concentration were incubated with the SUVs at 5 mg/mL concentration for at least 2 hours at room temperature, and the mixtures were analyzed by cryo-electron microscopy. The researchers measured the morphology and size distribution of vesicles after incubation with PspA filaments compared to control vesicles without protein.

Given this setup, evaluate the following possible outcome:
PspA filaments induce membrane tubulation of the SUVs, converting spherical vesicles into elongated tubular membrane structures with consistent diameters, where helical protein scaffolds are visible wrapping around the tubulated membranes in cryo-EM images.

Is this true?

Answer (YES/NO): NO